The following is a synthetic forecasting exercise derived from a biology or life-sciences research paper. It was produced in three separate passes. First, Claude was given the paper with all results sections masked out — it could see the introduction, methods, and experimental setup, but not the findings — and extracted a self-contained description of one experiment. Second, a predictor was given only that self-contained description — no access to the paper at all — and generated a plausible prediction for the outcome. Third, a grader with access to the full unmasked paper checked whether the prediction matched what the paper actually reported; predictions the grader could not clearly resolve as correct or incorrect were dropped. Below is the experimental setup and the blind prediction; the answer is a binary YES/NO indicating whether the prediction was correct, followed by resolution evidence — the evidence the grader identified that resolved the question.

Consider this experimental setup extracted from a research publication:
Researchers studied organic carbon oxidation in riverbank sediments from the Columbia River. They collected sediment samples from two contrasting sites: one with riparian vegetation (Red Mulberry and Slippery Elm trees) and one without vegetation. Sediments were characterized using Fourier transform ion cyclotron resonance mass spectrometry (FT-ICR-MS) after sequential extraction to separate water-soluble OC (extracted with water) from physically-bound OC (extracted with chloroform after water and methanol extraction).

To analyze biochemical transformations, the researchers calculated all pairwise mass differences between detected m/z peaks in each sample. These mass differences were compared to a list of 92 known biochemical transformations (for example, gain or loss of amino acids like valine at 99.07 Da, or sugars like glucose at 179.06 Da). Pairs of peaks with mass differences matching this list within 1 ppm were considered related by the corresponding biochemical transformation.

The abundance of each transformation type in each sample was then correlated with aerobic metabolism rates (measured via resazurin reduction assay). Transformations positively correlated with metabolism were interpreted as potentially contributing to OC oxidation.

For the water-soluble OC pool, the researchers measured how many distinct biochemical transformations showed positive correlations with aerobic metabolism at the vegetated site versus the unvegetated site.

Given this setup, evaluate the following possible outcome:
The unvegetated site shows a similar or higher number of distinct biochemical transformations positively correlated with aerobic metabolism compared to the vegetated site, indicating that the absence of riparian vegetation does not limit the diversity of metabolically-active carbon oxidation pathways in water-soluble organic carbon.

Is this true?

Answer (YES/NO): NO